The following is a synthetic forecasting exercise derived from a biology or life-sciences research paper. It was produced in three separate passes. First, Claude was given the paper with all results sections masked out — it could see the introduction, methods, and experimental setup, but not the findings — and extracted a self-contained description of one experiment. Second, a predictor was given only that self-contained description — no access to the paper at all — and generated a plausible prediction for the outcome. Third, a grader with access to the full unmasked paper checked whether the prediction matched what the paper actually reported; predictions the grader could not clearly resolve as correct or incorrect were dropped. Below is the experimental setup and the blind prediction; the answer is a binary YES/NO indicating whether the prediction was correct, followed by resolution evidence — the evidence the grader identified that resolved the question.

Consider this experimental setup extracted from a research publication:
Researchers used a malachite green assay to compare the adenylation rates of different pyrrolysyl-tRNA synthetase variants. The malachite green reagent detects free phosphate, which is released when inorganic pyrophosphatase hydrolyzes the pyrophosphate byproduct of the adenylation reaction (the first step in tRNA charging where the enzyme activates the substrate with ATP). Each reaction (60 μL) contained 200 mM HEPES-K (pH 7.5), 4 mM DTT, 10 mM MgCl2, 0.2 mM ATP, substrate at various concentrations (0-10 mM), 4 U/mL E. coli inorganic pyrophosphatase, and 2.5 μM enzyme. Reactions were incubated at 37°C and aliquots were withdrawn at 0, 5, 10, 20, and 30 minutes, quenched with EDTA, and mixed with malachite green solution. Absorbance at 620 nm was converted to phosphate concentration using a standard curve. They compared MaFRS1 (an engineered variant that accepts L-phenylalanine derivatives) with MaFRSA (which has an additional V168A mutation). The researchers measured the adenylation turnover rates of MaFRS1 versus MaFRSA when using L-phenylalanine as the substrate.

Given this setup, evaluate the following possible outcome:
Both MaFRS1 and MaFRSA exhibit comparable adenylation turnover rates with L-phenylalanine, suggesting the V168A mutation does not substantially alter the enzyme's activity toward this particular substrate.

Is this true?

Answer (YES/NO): NO